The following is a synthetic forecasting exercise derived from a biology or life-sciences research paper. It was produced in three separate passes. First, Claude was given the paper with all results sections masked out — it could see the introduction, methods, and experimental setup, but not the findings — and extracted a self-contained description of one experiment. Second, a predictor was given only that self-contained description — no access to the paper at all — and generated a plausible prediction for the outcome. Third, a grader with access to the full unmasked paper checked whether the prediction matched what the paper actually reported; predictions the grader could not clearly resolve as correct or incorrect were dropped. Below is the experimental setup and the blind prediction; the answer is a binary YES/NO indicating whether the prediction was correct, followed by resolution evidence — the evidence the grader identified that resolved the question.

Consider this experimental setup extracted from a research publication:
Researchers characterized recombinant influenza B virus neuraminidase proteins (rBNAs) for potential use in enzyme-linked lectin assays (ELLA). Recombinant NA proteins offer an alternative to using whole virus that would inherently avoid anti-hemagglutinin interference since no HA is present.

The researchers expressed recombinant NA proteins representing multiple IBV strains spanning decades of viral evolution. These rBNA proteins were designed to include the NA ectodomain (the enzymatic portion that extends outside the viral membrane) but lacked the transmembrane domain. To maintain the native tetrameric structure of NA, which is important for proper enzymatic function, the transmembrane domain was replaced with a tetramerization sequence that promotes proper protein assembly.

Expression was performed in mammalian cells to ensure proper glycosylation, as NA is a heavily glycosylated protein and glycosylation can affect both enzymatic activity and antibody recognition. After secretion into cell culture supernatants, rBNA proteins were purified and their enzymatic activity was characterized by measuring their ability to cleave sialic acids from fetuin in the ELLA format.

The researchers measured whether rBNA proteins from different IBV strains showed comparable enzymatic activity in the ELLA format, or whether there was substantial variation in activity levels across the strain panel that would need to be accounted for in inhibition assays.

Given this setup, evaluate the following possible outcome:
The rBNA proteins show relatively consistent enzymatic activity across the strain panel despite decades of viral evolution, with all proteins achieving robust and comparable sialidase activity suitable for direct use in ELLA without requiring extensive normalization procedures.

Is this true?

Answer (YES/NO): NO